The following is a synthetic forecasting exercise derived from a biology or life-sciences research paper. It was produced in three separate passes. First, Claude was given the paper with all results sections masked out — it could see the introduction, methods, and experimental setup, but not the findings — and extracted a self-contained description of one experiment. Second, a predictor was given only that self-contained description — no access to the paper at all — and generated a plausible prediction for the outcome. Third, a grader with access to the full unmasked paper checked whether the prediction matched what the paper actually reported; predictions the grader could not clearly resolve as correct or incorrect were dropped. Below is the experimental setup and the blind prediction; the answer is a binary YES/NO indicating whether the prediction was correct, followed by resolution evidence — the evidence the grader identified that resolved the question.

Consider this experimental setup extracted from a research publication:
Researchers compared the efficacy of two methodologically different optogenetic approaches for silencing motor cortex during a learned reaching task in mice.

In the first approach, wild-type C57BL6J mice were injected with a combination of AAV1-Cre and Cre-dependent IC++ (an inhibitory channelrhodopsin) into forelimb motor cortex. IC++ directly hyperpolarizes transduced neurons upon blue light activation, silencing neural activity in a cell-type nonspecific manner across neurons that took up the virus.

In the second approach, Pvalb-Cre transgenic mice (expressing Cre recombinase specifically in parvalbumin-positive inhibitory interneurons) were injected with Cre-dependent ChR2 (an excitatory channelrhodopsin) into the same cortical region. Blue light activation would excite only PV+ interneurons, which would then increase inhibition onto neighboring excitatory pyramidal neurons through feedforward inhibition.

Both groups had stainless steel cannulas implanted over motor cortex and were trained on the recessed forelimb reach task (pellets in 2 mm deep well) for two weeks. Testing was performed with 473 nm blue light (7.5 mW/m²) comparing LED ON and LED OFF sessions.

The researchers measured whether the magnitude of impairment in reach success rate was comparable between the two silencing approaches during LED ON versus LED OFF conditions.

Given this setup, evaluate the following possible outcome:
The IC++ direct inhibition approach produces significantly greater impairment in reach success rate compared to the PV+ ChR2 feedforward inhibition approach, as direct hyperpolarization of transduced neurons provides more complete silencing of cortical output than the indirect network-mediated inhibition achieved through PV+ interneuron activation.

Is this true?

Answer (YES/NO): NO